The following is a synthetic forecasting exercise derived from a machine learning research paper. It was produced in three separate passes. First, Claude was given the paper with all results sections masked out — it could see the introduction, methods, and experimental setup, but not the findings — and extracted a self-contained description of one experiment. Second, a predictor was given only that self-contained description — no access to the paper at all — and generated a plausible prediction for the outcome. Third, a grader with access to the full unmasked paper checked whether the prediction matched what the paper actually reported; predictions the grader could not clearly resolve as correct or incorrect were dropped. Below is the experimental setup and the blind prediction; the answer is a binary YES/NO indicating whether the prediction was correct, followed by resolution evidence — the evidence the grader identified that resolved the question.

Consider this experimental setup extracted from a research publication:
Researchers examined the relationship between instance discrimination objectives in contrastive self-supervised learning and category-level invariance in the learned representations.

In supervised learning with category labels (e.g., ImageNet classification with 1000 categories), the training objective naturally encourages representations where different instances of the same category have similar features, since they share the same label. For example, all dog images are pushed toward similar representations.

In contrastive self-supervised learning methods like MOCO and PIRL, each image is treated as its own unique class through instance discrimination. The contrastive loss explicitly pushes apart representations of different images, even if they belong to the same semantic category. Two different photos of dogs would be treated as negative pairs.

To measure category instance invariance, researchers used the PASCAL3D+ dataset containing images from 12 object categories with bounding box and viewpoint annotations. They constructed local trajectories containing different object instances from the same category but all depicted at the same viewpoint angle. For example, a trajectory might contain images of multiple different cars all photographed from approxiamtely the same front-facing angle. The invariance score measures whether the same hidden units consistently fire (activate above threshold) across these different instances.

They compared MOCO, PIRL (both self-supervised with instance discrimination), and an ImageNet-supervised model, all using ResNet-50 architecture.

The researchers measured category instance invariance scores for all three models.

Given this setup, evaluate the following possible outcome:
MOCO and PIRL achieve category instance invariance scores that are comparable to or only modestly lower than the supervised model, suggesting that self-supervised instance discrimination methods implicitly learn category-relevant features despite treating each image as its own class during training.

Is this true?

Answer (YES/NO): NO